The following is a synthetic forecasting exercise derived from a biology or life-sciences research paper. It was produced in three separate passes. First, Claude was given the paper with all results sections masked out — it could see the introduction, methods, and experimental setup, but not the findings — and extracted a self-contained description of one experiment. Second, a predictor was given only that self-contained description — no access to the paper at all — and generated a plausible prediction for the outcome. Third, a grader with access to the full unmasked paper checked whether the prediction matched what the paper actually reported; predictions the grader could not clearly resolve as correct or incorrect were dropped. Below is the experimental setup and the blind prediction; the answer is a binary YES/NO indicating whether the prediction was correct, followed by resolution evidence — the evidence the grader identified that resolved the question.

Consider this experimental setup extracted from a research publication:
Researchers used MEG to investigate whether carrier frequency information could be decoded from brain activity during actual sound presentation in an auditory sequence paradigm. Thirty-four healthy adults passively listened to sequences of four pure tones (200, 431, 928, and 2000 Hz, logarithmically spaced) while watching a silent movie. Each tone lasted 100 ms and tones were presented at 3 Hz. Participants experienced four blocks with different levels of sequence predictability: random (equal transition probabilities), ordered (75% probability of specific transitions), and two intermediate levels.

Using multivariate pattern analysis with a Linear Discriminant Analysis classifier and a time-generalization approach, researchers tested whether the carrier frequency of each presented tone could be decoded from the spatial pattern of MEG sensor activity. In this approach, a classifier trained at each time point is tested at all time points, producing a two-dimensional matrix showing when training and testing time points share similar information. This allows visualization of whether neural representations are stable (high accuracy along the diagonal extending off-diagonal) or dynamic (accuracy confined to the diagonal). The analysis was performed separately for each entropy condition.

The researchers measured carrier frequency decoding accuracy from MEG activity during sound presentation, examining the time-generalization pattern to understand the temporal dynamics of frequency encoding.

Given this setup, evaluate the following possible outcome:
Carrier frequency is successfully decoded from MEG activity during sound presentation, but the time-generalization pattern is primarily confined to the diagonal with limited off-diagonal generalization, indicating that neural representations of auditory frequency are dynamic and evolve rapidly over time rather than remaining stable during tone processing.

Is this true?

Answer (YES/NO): NO